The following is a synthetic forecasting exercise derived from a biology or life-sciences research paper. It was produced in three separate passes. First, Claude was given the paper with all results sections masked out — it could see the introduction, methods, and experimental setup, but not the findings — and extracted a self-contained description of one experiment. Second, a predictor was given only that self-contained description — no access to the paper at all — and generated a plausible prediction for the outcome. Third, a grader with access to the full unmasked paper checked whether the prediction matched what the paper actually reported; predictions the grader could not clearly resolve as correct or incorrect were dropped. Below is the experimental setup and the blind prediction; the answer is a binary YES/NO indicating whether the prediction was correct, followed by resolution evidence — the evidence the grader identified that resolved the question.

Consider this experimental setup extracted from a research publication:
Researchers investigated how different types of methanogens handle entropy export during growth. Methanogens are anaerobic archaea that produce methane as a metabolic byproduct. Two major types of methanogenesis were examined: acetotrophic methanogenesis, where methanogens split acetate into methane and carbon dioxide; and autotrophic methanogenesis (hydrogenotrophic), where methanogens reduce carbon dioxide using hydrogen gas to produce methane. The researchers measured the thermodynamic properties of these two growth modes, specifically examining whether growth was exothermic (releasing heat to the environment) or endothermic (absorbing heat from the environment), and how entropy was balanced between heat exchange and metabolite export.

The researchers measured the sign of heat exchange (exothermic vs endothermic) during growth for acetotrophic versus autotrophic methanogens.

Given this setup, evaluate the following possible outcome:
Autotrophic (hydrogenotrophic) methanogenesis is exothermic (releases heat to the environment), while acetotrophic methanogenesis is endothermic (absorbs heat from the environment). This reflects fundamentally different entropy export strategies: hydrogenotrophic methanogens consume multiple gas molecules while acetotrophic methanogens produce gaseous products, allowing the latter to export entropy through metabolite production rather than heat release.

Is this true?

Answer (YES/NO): YES